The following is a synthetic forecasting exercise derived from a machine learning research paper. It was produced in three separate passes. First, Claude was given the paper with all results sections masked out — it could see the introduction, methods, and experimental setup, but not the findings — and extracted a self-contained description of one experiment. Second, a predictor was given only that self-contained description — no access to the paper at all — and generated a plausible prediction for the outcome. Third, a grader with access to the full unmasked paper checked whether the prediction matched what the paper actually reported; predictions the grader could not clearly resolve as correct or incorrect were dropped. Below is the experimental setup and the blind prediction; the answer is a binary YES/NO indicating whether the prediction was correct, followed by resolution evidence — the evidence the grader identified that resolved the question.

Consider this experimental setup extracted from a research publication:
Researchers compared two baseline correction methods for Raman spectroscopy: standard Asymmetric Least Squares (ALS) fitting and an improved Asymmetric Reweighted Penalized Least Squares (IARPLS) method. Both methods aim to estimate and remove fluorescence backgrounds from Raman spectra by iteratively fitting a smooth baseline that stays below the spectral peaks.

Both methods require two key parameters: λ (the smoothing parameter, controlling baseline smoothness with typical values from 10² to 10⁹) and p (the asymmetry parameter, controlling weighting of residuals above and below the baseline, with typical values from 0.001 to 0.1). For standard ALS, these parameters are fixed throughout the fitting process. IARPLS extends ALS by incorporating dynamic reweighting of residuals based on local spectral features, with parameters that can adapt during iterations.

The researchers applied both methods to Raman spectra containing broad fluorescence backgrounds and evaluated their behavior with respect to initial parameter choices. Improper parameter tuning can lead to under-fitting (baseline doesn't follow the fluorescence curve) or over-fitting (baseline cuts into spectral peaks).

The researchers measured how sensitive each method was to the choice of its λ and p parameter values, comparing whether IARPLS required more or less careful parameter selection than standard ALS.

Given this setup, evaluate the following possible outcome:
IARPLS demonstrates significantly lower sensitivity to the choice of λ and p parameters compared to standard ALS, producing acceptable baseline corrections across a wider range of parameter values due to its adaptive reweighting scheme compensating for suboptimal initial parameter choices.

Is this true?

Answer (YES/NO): NO